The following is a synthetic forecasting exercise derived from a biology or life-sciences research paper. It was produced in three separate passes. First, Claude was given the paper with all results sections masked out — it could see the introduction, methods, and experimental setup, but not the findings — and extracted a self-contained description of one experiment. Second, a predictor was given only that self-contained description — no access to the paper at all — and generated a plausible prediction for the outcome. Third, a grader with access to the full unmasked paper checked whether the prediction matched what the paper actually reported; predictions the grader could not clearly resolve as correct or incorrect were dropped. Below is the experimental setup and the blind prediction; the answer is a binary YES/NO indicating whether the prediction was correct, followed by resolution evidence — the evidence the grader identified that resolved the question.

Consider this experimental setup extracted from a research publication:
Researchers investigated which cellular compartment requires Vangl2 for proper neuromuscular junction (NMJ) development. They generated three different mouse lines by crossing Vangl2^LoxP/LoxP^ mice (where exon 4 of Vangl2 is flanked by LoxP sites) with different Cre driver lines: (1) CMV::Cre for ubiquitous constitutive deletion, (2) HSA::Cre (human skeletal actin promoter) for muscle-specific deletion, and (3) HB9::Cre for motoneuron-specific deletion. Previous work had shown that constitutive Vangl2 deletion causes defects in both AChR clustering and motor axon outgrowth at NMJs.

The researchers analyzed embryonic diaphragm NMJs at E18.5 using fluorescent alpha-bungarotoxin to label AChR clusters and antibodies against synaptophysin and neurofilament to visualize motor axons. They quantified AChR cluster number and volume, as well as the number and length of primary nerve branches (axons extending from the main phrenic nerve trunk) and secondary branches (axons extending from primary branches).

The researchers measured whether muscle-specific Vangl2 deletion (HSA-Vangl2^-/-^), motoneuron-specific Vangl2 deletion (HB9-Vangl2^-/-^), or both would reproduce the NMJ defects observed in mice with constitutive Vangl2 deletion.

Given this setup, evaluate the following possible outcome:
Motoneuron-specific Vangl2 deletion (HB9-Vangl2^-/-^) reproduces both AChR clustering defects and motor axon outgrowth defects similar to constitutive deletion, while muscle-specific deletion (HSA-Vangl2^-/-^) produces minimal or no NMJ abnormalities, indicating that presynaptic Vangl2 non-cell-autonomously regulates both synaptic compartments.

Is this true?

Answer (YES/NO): NO